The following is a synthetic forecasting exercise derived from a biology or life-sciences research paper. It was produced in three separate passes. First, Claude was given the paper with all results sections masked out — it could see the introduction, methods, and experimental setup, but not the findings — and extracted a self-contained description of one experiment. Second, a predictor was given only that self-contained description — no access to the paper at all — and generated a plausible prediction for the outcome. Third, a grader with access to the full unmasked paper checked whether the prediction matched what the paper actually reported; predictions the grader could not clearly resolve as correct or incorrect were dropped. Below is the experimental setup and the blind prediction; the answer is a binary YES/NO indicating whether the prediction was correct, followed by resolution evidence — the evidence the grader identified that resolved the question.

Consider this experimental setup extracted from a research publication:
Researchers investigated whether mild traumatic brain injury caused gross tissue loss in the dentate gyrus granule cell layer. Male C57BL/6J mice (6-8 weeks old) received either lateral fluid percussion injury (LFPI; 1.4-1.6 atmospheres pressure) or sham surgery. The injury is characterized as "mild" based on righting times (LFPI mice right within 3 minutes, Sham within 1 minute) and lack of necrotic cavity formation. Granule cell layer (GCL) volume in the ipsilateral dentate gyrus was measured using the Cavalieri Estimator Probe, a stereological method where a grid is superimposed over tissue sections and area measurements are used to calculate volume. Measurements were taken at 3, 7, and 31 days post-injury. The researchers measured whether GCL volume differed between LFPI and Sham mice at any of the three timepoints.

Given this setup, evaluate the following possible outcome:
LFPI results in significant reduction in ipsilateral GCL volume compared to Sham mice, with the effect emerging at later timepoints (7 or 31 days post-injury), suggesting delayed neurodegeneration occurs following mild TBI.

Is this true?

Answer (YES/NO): NO